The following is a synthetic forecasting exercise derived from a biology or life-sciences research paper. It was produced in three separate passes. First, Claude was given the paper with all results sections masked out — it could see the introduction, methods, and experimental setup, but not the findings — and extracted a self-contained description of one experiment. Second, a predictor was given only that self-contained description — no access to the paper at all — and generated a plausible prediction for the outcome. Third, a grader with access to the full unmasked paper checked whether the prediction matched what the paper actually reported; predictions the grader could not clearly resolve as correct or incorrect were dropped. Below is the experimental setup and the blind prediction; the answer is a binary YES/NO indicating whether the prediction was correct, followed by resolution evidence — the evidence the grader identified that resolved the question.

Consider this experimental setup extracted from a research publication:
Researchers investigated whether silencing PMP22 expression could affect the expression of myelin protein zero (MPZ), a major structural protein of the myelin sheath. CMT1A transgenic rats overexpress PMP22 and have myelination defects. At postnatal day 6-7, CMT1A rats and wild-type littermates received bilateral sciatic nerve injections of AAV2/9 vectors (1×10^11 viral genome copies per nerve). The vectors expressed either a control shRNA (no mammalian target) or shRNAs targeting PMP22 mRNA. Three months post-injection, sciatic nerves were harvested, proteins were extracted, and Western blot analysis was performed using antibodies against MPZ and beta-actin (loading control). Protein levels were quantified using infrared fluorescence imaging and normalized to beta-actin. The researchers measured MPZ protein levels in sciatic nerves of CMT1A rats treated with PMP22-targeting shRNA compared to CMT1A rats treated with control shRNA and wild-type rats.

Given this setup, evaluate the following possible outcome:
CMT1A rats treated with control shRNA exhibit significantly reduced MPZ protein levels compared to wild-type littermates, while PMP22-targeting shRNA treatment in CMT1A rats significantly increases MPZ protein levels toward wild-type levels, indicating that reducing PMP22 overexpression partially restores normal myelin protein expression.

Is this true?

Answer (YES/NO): NO